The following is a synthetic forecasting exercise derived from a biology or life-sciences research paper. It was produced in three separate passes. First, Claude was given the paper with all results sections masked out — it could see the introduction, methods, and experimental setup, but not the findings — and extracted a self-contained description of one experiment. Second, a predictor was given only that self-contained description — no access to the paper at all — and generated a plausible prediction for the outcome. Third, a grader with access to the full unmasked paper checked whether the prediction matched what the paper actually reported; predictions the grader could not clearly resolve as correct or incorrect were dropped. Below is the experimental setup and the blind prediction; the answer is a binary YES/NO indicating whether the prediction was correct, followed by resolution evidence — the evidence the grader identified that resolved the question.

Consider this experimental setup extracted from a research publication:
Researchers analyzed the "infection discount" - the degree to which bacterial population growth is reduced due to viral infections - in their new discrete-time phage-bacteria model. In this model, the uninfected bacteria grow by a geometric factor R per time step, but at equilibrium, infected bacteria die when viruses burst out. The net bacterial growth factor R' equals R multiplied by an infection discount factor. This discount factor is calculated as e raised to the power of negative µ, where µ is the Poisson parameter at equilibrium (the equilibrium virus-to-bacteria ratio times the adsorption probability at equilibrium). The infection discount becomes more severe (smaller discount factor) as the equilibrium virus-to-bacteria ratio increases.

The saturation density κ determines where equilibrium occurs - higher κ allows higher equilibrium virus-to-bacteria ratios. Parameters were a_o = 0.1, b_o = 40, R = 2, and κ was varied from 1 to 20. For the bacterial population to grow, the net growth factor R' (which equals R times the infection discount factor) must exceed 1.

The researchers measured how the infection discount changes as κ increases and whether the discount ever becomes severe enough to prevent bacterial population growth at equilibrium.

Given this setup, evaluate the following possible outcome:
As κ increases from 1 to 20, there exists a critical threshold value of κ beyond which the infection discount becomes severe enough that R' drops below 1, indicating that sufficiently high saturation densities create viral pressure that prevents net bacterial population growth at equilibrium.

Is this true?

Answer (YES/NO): NO